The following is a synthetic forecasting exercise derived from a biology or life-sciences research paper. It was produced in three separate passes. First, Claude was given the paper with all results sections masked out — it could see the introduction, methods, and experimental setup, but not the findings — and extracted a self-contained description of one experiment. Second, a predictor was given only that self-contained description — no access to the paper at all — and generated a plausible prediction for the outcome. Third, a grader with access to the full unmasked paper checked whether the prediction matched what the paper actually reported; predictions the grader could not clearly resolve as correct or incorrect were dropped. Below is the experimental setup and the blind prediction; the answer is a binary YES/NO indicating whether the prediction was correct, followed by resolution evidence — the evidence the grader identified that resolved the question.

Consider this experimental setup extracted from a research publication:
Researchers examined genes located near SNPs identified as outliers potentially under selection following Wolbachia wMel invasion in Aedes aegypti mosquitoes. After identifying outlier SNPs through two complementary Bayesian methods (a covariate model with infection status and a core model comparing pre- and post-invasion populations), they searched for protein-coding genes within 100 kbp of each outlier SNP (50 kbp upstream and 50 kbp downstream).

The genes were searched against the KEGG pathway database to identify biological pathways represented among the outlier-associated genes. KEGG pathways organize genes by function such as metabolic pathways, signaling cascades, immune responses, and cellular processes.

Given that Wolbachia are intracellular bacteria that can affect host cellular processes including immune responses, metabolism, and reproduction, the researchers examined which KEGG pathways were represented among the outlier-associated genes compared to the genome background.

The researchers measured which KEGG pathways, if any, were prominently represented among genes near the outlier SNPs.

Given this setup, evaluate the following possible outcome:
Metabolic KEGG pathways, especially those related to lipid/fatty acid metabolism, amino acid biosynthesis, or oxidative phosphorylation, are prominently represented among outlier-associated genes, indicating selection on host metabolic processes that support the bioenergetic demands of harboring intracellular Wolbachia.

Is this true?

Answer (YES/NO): NO